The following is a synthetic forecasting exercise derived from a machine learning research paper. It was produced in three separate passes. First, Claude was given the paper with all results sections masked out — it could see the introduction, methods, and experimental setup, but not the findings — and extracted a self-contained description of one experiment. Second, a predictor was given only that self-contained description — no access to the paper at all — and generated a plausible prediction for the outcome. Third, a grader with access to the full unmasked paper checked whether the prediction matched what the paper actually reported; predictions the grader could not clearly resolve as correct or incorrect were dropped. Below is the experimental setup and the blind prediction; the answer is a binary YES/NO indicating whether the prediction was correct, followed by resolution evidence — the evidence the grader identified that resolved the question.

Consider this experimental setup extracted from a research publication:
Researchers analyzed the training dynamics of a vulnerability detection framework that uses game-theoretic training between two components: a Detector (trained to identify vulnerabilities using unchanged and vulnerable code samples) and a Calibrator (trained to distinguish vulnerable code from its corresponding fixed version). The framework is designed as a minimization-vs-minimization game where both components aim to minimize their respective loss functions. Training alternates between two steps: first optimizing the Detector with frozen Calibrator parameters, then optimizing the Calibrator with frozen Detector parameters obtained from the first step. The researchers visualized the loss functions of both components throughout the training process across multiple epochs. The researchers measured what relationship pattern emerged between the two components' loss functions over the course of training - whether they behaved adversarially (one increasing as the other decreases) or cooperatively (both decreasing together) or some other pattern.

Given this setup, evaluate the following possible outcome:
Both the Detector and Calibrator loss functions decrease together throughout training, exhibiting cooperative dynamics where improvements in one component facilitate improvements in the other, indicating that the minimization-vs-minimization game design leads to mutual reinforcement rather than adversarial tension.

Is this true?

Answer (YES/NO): NO